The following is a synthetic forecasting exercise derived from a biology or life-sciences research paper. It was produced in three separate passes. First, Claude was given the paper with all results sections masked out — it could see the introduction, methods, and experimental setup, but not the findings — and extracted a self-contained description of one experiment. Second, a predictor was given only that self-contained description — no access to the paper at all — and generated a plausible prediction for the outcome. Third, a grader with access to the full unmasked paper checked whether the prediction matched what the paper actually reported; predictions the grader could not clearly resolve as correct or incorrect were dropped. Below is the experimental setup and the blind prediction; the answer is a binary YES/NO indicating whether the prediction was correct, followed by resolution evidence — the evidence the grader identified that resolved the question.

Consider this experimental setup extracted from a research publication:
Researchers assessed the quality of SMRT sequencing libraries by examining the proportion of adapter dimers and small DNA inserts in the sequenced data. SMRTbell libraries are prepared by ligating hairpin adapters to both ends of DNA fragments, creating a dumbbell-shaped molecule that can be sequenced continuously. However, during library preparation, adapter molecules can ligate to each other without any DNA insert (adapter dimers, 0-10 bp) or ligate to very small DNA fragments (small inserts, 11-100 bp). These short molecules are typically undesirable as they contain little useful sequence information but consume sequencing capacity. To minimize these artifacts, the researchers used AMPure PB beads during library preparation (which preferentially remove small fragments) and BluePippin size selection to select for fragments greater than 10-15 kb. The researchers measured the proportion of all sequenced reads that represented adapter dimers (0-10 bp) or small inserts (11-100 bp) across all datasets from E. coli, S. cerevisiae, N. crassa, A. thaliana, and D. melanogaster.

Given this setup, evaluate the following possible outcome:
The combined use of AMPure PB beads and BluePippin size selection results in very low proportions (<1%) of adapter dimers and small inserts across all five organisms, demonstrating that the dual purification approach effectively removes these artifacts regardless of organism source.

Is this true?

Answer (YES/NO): YES